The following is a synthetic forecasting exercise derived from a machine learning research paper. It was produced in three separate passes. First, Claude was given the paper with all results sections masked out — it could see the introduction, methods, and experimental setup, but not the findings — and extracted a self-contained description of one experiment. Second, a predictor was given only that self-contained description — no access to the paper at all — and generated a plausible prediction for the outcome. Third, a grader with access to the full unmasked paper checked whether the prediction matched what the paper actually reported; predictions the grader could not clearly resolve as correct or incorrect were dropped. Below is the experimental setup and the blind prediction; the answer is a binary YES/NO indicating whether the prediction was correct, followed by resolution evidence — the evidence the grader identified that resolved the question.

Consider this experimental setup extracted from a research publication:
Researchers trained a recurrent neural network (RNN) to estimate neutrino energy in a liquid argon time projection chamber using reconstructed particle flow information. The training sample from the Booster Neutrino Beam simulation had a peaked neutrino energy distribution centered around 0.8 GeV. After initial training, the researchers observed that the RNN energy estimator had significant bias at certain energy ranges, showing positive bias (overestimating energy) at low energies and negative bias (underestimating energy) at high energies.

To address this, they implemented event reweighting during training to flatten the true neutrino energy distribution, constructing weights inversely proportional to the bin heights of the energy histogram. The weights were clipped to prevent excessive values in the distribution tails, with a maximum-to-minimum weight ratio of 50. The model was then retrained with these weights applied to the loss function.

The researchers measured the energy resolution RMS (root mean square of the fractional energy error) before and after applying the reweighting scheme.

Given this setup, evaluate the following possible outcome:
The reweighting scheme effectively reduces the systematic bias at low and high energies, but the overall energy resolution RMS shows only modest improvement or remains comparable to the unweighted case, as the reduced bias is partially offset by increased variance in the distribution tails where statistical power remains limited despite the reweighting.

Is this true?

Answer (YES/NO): NO